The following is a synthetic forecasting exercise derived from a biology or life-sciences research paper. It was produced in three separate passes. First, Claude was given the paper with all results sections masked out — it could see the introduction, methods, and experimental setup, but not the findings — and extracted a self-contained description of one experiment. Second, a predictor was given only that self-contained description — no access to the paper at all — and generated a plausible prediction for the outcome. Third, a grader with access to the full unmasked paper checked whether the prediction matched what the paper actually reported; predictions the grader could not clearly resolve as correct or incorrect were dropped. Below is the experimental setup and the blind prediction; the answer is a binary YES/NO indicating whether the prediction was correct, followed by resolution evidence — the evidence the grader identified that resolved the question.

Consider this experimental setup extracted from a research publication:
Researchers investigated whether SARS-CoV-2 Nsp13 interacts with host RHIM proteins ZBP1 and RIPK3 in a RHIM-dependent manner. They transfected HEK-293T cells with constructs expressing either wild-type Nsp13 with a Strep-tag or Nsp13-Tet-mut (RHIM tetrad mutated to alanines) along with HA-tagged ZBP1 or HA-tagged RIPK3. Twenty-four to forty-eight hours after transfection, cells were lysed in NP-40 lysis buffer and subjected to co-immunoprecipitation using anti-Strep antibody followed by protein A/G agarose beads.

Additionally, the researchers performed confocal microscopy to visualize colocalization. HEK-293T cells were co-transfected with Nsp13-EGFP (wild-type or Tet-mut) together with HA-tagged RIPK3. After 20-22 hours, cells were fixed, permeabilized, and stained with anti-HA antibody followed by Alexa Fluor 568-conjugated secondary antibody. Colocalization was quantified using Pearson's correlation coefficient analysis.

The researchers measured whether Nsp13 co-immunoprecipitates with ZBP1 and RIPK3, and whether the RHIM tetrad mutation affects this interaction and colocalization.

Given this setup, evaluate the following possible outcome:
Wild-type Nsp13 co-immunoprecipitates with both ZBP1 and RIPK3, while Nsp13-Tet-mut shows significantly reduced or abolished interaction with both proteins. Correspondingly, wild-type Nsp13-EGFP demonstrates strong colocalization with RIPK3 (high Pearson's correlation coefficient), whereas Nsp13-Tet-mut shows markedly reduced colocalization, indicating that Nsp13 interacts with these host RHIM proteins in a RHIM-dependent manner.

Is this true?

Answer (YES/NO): NO